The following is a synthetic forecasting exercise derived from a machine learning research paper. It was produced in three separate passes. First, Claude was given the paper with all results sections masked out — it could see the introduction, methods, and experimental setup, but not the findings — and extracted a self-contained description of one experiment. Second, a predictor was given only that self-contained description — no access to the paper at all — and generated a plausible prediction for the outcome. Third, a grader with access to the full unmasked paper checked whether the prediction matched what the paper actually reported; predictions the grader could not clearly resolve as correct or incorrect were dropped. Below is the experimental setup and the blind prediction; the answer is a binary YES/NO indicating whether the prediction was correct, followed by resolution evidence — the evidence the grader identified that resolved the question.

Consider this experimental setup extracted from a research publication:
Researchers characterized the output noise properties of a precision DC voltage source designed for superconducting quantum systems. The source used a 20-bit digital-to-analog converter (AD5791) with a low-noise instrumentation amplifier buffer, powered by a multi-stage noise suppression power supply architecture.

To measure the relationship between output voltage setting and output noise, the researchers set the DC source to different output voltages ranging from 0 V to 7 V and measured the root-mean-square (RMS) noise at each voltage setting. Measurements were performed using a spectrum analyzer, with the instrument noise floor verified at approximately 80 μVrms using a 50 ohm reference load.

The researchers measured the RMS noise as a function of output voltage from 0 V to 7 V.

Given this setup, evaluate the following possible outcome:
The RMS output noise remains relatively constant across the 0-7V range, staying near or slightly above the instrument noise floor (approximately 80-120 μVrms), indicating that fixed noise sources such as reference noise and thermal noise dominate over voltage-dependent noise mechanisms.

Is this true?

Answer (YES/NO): NO